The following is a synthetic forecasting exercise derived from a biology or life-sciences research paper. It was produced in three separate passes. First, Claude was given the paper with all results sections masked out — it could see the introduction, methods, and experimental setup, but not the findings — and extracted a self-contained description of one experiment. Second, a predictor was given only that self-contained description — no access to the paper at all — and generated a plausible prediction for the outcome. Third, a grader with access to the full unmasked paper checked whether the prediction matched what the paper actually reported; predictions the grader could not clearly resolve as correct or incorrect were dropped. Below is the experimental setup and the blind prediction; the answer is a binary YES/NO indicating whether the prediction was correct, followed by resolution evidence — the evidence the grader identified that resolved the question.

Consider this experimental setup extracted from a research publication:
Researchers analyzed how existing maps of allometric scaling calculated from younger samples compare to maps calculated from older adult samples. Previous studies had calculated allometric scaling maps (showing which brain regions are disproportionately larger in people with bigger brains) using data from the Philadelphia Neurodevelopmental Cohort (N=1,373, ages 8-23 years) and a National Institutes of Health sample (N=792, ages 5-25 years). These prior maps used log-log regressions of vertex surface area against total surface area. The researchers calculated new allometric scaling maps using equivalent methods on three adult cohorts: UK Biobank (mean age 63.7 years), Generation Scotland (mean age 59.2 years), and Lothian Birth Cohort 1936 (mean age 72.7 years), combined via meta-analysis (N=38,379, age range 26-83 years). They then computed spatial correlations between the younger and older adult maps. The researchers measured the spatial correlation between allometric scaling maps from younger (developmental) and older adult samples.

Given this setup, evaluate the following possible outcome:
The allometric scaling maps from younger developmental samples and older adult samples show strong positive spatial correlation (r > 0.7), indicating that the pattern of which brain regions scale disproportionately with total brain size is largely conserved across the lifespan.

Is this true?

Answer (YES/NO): NO